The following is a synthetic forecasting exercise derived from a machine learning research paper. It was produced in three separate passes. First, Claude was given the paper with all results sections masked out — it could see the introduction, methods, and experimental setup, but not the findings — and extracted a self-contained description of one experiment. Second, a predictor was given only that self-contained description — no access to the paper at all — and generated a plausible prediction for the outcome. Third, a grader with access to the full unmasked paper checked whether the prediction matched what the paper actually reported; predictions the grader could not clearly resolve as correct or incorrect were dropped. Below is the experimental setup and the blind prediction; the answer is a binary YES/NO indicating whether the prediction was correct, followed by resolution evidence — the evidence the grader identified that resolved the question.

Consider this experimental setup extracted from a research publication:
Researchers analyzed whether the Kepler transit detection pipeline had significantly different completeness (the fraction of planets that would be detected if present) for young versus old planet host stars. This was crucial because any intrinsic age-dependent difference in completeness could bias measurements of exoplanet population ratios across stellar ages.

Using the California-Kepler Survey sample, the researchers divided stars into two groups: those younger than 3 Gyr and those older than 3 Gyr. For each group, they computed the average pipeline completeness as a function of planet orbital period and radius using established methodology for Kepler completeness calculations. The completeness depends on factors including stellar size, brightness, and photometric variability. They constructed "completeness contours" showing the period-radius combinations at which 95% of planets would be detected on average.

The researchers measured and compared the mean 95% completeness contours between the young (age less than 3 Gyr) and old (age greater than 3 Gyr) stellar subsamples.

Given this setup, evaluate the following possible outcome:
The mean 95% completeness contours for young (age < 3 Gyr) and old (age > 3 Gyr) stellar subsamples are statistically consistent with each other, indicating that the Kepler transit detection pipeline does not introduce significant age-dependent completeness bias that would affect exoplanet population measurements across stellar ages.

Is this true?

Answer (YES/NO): YES